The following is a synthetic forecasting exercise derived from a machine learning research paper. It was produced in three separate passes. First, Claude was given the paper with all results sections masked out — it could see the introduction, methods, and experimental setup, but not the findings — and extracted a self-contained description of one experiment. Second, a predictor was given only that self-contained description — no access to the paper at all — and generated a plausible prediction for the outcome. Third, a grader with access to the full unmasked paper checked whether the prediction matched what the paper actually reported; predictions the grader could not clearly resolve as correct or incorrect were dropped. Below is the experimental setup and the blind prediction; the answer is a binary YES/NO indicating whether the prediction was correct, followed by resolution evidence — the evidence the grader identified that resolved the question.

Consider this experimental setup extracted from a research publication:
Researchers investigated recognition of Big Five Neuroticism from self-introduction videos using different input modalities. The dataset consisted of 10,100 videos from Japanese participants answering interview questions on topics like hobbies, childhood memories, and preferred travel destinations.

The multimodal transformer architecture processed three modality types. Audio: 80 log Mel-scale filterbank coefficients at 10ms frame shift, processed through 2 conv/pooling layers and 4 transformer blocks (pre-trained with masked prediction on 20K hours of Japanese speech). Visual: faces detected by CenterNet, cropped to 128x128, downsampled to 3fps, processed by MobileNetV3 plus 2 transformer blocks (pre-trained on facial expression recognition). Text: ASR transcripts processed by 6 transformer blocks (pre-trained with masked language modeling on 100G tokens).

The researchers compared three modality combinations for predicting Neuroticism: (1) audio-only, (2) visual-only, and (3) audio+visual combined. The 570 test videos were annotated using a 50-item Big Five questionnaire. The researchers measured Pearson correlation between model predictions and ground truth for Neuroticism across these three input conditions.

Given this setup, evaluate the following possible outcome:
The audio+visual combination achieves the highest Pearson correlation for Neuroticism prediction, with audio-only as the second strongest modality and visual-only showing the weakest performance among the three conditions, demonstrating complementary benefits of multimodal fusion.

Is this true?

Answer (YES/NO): YES